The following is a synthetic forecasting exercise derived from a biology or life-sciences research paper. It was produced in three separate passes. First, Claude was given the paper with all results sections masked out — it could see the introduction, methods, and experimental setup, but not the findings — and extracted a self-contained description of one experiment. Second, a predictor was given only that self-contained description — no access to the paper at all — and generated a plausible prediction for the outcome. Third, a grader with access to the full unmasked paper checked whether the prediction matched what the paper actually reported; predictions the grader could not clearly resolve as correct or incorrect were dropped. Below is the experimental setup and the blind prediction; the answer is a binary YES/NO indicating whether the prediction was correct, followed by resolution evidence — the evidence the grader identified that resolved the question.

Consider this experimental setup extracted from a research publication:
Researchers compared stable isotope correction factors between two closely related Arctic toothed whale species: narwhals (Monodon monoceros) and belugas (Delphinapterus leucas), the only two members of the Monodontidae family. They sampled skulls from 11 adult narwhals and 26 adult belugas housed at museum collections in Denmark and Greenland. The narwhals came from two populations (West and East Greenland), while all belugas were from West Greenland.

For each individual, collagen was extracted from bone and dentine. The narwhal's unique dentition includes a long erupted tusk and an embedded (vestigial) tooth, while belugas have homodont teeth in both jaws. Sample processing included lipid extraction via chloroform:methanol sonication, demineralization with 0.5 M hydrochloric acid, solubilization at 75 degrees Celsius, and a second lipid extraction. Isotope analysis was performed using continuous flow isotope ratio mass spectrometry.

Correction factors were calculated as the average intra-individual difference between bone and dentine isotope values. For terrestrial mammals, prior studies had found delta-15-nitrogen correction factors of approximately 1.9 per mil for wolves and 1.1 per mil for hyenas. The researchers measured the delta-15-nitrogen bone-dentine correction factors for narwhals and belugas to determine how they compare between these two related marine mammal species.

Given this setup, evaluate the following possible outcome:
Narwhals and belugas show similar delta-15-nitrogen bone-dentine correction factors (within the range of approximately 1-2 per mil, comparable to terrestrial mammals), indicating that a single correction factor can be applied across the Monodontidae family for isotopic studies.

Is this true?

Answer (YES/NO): NO